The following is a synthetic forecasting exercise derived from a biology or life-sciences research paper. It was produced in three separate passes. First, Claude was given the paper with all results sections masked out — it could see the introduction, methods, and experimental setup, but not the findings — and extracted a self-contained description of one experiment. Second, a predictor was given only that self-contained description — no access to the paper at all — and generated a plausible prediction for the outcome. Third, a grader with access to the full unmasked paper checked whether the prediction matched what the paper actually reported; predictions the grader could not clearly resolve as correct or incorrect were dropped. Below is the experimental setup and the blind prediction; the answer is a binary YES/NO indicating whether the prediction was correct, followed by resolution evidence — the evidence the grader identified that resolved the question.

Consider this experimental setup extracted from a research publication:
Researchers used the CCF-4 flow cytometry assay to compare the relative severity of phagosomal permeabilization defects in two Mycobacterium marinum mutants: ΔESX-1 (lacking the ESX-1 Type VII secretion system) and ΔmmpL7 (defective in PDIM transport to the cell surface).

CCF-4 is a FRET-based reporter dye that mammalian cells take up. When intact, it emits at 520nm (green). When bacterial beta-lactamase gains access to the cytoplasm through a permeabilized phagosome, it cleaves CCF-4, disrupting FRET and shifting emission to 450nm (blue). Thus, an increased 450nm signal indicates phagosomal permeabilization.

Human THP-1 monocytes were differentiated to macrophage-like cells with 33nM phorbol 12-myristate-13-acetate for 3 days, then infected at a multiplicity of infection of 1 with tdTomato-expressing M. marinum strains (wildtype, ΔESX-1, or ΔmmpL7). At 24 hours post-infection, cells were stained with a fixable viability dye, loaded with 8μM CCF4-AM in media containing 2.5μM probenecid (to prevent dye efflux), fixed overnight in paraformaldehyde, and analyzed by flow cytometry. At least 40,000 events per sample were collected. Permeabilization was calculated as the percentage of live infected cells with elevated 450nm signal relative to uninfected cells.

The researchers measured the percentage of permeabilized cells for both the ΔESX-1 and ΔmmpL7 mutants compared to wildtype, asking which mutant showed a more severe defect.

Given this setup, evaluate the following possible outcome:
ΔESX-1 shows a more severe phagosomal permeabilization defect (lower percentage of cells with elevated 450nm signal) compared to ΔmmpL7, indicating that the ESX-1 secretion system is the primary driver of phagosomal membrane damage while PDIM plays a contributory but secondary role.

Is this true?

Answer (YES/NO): NO